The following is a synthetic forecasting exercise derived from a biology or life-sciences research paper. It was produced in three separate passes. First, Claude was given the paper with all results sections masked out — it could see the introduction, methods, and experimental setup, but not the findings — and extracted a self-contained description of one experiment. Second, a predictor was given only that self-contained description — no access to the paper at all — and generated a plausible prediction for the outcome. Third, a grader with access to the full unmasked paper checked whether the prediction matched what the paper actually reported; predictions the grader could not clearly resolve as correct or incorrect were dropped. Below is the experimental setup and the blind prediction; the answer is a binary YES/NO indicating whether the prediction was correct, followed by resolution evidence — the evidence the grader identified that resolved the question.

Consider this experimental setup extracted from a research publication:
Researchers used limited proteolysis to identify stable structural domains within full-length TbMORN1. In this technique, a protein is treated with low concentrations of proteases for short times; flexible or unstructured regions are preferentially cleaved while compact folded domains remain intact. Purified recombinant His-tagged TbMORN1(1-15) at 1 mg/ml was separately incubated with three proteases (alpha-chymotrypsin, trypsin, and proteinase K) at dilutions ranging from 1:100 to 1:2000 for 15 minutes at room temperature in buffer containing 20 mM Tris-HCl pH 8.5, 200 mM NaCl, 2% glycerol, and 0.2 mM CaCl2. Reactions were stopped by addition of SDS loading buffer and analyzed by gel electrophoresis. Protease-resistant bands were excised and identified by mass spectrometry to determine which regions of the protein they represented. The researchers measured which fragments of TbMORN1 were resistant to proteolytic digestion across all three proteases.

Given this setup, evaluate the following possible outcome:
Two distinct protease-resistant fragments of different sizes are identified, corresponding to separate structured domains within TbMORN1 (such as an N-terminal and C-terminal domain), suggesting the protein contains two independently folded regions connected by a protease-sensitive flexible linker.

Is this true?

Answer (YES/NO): NO